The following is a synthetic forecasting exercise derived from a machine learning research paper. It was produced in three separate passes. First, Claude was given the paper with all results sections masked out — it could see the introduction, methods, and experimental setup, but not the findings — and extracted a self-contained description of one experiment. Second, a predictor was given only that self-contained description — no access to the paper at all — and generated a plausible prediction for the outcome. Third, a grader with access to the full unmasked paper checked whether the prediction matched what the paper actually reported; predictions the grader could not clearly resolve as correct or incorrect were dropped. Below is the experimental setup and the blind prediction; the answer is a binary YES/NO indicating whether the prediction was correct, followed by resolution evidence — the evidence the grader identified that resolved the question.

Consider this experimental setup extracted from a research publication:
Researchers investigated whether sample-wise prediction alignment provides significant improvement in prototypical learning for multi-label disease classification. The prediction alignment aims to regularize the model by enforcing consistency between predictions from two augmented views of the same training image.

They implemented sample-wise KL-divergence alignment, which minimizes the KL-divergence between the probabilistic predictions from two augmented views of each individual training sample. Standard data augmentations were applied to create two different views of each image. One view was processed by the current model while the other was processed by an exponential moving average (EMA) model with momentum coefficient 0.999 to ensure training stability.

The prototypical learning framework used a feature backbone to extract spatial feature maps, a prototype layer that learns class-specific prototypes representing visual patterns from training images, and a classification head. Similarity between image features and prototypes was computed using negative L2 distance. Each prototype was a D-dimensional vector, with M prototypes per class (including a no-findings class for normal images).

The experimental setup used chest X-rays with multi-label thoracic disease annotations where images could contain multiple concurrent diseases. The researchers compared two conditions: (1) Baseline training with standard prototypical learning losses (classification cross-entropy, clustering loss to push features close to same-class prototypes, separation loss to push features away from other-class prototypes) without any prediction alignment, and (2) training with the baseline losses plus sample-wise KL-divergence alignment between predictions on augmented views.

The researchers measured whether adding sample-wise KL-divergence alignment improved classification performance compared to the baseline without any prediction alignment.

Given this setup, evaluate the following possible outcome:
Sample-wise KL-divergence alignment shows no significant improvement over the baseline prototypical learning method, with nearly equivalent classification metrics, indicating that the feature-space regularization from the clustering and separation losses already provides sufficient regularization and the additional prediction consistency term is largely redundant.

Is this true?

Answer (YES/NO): YES